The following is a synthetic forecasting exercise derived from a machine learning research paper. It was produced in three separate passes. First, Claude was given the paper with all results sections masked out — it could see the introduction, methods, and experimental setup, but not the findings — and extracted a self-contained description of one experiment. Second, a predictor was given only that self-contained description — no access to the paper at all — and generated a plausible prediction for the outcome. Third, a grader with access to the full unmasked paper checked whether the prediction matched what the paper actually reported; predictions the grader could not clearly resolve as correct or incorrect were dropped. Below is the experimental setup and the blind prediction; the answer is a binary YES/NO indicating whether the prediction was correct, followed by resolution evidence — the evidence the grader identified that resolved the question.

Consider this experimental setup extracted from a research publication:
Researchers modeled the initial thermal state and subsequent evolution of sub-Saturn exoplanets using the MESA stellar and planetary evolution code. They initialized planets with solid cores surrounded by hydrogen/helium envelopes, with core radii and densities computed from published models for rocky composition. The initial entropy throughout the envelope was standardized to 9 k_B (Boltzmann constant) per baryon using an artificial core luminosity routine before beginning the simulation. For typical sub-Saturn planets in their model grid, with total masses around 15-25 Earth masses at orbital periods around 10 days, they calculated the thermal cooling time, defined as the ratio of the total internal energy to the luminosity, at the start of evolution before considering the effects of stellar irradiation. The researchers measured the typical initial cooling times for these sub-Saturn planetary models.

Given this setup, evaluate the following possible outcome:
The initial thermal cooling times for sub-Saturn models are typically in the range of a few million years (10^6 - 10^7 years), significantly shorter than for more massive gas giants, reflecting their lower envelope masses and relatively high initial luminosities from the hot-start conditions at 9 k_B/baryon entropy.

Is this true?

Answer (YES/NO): YES